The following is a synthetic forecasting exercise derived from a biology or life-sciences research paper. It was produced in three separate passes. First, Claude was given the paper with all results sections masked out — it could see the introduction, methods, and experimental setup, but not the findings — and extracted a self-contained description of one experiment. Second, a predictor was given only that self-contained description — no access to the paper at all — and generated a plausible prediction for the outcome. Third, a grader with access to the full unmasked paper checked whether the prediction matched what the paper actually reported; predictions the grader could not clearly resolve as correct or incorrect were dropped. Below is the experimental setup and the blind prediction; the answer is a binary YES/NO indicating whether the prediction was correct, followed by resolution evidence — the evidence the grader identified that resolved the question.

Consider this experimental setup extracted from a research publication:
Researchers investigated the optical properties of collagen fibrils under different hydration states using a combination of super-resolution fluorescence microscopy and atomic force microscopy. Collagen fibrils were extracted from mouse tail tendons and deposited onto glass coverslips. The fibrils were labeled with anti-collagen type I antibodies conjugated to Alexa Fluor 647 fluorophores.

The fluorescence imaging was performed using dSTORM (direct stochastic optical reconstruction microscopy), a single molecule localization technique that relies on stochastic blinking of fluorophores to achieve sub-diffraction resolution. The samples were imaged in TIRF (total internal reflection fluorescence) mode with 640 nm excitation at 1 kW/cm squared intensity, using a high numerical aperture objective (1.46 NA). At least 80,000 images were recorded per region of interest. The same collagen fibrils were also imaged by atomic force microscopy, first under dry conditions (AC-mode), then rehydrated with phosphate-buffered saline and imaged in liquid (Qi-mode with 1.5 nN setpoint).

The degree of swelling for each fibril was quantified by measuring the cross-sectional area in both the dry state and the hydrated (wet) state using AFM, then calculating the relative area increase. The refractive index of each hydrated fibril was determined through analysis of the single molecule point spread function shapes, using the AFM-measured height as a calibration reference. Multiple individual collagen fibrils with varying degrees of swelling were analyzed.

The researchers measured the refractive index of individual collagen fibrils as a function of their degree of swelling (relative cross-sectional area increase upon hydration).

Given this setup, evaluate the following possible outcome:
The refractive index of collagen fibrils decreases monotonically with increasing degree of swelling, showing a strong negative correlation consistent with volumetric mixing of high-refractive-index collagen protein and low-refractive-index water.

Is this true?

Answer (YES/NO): YES